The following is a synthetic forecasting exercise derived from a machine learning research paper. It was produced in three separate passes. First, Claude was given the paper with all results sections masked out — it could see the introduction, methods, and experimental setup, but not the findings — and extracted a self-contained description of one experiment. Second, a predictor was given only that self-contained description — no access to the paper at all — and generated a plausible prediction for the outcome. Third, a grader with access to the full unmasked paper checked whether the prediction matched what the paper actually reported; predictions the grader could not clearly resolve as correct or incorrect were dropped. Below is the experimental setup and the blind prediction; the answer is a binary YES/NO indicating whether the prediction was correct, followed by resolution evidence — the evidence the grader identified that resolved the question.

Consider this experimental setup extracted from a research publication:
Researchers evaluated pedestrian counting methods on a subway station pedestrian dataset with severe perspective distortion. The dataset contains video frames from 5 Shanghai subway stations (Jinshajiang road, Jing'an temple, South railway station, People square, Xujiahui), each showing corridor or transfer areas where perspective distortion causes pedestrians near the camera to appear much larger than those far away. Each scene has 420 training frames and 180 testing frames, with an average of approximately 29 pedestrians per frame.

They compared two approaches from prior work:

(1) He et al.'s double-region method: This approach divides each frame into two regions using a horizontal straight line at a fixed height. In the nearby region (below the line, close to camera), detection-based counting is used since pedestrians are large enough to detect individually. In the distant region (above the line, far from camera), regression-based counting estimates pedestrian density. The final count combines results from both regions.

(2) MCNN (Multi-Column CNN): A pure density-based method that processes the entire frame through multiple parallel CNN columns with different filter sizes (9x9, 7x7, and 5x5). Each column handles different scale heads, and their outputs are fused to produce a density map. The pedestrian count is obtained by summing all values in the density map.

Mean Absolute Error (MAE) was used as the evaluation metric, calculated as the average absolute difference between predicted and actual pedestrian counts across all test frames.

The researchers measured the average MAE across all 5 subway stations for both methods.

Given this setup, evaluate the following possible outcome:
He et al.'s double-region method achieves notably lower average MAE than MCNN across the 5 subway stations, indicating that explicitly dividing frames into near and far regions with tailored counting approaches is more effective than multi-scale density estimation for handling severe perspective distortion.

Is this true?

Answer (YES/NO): NO